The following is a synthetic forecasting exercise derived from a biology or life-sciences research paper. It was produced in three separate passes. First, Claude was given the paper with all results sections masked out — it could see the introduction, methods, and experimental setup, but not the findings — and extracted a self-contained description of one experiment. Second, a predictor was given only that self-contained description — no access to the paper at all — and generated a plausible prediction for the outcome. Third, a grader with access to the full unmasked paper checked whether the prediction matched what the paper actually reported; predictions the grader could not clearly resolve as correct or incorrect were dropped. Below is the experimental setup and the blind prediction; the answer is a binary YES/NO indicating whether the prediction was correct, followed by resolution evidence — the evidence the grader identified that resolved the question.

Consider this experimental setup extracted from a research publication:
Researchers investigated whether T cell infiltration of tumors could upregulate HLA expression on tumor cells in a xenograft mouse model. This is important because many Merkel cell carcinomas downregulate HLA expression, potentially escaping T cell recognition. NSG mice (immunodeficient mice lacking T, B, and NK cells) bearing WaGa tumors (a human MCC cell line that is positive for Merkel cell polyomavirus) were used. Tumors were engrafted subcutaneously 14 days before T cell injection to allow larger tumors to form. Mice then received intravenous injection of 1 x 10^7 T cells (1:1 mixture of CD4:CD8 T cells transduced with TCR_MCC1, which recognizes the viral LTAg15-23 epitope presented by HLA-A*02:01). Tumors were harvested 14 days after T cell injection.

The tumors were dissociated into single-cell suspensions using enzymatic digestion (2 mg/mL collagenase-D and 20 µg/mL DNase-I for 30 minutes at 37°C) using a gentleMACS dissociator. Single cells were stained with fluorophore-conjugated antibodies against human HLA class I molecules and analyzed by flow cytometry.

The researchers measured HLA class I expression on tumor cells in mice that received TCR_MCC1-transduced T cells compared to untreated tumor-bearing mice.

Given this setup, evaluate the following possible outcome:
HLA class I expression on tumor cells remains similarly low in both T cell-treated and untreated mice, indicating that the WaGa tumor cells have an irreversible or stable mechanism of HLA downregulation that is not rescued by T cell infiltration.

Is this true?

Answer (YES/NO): NO